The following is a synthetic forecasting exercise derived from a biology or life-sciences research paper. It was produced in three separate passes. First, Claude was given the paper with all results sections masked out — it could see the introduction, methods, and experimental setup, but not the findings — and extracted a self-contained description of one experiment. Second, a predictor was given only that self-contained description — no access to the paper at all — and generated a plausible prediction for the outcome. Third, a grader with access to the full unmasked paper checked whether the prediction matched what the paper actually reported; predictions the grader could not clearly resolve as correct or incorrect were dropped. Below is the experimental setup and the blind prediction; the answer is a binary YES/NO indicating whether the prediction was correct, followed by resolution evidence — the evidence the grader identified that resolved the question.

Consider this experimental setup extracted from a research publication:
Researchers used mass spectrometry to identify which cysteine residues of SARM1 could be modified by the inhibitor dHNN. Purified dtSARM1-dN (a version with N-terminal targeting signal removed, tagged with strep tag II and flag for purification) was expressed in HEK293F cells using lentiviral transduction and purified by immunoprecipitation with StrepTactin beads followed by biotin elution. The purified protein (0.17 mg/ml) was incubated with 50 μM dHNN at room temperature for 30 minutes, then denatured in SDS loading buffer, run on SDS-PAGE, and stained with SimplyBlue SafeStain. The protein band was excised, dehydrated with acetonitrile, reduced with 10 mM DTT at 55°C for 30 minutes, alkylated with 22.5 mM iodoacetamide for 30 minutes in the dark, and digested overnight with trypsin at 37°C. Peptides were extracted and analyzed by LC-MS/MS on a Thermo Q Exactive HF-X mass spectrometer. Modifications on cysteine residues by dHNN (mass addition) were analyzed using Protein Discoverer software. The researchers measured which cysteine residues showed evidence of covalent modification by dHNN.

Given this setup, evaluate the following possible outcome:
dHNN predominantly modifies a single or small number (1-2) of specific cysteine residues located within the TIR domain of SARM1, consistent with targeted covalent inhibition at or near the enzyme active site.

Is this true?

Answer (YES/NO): NO